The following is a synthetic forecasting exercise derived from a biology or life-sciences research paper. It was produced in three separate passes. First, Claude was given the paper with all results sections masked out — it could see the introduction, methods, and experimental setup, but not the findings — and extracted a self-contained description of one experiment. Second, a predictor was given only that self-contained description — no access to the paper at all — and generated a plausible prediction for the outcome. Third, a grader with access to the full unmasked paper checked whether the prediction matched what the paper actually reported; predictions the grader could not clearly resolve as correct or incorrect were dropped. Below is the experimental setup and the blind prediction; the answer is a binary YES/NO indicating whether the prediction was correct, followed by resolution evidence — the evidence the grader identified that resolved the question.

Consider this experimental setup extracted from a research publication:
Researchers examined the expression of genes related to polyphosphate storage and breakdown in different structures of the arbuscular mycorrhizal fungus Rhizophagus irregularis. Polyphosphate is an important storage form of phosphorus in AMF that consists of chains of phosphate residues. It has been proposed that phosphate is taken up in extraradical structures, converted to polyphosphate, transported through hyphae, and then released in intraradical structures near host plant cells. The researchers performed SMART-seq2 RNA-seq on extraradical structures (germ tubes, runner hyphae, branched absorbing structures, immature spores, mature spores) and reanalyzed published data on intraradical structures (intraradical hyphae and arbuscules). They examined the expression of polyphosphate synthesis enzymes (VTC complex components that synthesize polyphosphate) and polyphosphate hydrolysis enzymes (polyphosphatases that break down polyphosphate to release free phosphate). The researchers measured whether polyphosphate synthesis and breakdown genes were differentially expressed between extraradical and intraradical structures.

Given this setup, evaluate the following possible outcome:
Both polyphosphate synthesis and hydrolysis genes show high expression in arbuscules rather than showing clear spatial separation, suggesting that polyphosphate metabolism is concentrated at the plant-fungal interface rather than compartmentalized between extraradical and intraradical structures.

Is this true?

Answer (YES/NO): NO